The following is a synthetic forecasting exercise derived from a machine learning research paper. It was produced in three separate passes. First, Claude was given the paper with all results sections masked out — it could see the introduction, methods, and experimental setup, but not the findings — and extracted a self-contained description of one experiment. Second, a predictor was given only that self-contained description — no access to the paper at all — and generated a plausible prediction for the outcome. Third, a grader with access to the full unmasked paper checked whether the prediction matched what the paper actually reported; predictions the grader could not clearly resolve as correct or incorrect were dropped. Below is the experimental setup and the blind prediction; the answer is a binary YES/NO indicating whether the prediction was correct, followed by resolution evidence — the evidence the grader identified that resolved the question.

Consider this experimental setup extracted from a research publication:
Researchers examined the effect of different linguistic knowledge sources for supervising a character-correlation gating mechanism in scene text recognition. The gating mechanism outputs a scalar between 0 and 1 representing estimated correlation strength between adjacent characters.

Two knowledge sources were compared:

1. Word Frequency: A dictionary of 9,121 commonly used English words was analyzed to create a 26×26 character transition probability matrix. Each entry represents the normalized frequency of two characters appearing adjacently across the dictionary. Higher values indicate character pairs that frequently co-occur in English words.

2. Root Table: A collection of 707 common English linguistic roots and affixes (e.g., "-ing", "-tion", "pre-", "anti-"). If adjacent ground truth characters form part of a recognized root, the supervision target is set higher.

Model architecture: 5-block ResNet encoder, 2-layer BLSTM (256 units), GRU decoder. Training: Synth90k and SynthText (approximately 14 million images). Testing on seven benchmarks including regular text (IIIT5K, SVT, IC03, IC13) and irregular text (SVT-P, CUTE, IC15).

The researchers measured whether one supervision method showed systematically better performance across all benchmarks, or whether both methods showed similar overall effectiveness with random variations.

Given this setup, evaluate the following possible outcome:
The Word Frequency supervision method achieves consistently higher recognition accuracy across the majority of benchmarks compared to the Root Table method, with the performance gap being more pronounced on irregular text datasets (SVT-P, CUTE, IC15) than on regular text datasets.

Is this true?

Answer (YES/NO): NO